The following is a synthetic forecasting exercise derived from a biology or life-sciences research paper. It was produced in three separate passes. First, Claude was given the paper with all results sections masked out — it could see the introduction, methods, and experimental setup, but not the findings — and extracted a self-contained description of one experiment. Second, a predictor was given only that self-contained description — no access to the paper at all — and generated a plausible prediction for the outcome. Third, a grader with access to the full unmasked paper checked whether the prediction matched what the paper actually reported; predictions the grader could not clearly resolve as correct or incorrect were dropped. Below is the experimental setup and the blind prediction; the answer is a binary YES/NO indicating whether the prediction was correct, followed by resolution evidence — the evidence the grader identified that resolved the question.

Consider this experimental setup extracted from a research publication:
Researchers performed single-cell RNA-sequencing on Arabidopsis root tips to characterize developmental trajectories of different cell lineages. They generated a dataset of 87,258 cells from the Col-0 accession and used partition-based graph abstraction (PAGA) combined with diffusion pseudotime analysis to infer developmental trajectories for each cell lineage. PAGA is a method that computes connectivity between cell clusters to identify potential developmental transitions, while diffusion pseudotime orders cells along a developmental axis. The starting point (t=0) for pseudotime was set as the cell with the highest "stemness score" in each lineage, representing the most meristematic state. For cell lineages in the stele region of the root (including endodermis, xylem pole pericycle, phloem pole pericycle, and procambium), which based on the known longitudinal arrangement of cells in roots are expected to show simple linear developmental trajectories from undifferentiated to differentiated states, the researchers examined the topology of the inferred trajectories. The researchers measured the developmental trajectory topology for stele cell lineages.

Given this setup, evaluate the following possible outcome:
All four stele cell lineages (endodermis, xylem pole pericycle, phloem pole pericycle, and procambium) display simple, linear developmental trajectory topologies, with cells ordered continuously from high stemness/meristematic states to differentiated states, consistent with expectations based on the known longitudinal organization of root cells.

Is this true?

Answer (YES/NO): NO